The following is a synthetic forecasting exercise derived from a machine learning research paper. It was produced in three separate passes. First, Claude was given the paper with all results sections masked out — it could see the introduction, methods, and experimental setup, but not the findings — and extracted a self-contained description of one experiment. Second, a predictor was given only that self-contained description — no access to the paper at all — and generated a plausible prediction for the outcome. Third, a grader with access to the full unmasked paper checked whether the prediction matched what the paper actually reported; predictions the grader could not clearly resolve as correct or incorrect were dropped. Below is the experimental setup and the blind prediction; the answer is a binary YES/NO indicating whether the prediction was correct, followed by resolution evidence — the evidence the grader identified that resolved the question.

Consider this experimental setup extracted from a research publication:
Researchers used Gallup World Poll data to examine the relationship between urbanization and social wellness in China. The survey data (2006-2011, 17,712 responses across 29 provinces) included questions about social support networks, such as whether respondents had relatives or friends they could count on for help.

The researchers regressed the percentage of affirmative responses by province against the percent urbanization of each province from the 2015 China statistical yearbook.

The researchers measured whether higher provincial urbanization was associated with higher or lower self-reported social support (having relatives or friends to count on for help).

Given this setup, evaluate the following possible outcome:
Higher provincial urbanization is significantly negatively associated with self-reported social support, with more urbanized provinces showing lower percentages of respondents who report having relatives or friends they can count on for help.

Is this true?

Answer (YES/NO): NO